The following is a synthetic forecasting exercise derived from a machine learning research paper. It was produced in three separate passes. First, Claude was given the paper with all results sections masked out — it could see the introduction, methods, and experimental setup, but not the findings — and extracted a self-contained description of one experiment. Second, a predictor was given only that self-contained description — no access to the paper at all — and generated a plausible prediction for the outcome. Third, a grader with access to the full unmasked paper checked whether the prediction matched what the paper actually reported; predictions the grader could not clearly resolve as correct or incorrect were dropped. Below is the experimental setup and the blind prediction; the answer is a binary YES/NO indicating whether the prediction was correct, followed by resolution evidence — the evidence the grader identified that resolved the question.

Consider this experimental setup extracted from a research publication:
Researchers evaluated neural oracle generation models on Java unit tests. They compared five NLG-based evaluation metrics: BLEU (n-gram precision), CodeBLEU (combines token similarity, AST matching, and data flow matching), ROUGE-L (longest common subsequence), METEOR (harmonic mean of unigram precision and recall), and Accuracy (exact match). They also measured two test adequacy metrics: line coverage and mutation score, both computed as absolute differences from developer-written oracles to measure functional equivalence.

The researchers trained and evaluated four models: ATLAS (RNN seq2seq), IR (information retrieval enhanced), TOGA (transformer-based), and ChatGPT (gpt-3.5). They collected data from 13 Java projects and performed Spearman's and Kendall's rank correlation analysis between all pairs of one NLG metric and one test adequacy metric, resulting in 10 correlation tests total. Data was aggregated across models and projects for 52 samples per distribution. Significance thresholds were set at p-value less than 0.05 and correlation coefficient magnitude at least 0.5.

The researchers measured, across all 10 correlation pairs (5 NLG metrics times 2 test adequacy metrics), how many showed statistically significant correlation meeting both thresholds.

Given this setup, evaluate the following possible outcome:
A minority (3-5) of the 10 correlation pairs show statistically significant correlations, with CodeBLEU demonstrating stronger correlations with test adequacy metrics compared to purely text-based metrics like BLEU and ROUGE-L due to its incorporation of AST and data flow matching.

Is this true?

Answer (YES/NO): NO